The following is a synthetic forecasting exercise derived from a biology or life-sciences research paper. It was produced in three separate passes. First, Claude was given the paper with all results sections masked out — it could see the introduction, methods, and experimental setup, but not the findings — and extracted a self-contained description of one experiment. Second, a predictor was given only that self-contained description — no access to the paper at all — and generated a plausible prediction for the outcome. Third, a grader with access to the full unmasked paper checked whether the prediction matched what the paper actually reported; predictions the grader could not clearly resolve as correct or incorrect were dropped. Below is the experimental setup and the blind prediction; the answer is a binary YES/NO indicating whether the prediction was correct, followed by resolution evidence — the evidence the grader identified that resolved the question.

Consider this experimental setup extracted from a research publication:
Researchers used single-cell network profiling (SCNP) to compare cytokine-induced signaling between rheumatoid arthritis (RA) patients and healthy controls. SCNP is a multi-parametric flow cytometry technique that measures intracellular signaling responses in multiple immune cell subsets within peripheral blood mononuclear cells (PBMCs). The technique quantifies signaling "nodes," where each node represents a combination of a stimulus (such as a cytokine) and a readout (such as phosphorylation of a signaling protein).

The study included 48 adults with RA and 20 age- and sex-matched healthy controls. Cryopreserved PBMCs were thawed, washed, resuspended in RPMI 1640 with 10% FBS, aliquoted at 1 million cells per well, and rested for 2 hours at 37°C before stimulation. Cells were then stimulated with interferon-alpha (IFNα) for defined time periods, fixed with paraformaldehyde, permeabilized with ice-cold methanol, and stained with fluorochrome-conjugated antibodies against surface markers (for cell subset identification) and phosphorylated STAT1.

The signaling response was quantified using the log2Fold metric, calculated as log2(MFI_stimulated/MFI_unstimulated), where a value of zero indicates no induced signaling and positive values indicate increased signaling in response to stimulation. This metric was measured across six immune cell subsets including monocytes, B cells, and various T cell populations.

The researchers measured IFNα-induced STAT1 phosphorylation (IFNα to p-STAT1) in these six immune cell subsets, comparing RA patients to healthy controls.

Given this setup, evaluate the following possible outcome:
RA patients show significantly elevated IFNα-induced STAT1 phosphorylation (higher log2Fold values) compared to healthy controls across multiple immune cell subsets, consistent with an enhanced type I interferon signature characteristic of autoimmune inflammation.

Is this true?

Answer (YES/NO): NO